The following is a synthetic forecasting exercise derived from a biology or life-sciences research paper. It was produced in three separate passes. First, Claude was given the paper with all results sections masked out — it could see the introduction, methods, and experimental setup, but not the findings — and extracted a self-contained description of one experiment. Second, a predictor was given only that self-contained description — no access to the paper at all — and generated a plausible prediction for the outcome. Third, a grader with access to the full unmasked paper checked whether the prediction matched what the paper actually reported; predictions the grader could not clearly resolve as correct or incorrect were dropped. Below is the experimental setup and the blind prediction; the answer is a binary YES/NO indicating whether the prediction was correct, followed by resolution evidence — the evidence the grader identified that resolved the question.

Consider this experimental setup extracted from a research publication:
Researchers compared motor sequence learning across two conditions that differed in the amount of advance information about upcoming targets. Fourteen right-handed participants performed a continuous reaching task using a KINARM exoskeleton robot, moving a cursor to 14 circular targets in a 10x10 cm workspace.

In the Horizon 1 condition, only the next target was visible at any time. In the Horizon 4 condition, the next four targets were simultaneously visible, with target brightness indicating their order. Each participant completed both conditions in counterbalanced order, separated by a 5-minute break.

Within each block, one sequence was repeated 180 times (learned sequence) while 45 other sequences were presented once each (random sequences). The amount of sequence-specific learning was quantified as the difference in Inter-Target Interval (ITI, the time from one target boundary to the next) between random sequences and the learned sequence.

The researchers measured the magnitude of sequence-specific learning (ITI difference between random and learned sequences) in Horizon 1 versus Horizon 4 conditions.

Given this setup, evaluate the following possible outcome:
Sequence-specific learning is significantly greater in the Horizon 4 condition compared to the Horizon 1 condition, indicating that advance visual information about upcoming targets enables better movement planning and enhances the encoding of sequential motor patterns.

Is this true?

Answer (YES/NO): NO